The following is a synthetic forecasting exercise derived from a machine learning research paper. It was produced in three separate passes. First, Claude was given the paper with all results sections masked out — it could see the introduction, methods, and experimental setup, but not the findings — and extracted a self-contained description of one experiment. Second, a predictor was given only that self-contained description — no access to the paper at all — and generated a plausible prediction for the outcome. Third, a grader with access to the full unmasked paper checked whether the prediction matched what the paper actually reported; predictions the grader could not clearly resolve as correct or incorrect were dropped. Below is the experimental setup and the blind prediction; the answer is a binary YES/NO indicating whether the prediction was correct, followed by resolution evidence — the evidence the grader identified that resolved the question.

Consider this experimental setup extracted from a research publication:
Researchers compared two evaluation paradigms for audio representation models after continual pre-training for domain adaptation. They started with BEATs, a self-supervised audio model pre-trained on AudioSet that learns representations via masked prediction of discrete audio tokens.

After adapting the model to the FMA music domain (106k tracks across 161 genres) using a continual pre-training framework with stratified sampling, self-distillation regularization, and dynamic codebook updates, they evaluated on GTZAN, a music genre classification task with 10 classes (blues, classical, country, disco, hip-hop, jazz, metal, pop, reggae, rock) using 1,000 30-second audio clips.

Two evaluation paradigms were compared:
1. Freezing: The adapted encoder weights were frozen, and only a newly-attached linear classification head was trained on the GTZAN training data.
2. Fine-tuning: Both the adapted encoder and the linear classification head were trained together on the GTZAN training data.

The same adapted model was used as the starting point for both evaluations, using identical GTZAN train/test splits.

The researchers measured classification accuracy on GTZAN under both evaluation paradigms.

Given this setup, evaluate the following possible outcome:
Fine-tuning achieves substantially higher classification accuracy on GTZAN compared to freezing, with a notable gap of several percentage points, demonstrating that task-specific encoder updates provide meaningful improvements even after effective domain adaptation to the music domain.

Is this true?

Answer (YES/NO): NO